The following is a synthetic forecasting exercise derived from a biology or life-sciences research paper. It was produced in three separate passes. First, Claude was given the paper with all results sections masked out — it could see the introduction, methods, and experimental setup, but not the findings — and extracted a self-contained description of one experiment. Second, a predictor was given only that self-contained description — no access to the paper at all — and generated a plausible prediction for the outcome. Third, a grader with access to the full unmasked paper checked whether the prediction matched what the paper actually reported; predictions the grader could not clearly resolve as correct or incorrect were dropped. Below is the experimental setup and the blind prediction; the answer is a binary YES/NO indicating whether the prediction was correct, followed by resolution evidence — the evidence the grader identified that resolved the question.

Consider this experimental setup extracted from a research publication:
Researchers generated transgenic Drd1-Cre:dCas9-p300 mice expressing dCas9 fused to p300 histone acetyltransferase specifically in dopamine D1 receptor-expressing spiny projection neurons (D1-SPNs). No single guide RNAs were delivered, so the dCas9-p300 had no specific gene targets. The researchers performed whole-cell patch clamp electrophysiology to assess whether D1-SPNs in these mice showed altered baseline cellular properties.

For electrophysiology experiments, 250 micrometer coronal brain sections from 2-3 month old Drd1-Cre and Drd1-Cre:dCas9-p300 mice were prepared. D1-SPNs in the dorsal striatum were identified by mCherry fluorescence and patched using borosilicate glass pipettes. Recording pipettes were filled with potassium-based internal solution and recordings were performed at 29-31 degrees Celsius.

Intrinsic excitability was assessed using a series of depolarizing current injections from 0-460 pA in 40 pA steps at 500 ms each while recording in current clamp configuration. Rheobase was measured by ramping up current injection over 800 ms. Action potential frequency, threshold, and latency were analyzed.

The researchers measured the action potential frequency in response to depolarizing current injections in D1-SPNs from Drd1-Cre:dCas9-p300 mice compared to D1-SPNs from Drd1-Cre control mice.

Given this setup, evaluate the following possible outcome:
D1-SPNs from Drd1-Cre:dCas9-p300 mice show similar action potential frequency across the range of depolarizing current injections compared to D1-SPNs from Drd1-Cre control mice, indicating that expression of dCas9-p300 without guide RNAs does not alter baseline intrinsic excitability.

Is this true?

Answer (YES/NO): YES